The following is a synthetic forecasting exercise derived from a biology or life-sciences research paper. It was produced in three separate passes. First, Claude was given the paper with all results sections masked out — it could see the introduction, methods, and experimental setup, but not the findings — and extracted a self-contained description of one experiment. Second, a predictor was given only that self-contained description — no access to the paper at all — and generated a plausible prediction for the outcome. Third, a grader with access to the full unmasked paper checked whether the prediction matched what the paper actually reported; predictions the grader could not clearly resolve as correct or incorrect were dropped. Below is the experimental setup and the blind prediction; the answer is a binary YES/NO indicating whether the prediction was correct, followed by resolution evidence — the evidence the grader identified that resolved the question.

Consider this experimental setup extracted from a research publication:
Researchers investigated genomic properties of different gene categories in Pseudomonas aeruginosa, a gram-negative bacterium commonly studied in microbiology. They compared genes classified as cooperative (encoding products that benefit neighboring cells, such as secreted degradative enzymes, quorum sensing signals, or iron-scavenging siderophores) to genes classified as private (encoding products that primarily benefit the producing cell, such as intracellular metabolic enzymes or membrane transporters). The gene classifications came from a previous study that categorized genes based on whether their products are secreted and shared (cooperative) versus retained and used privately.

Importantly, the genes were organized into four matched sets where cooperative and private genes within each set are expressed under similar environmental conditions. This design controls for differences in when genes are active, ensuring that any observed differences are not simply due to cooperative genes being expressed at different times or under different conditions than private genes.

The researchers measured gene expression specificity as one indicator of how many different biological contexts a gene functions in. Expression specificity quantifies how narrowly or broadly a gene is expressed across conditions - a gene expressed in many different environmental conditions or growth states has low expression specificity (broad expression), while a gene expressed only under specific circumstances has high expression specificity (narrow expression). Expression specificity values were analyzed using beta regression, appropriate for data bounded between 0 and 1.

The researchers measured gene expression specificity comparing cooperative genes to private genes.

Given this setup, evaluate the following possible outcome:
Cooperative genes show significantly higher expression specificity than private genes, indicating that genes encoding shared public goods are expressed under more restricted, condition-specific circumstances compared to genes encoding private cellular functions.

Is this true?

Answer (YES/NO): NO